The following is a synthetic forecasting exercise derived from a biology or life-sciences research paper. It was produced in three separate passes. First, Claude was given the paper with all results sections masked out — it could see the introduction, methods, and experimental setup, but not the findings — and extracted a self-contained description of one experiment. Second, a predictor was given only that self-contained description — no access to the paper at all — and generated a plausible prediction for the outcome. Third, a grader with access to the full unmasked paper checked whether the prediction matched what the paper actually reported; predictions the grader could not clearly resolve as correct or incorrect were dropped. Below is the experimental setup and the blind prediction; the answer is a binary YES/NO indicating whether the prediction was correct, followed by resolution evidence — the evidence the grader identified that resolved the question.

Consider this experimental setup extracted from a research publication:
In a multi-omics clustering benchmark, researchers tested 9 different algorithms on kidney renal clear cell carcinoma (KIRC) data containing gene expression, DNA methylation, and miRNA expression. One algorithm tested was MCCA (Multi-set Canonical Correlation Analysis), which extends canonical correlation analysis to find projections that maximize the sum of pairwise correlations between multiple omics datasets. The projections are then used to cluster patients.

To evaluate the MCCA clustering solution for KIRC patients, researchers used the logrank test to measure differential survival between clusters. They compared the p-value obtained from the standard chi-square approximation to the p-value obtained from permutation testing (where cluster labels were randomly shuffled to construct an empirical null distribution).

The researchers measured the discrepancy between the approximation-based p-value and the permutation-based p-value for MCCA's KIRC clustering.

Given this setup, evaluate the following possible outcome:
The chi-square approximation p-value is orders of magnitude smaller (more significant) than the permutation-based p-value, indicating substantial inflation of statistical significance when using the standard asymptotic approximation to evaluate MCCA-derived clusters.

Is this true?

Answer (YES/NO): YES